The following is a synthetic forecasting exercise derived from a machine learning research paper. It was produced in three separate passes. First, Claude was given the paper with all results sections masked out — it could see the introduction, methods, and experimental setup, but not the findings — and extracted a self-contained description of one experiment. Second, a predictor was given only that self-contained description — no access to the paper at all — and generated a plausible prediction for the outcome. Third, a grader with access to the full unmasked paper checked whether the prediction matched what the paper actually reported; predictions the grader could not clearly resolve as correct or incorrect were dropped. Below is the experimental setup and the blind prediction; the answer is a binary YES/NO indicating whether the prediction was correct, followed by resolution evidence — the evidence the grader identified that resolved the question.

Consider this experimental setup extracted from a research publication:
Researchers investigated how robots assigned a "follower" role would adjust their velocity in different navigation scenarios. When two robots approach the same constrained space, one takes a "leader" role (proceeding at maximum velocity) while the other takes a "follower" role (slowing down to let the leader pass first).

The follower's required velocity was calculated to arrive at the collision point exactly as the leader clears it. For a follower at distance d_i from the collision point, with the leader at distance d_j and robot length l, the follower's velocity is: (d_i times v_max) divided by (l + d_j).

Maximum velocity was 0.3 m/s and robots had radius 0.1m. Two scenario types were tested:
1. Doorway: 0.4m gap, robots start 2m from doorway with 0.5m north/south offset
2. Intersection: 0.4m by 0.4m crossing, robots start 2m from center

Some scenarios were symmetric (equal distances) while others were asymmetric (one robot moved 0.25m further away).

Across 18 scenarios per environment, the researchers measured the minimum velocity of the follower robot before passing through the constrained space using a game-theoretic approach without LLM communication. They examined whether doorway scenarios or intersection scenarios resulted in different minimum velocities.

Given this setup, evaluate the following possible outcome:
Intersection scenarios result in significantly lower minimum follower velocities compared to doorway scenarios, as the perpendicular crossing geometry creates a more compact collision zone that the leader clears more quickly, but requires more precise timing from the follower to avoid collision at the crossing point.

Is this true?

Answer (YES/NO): NO